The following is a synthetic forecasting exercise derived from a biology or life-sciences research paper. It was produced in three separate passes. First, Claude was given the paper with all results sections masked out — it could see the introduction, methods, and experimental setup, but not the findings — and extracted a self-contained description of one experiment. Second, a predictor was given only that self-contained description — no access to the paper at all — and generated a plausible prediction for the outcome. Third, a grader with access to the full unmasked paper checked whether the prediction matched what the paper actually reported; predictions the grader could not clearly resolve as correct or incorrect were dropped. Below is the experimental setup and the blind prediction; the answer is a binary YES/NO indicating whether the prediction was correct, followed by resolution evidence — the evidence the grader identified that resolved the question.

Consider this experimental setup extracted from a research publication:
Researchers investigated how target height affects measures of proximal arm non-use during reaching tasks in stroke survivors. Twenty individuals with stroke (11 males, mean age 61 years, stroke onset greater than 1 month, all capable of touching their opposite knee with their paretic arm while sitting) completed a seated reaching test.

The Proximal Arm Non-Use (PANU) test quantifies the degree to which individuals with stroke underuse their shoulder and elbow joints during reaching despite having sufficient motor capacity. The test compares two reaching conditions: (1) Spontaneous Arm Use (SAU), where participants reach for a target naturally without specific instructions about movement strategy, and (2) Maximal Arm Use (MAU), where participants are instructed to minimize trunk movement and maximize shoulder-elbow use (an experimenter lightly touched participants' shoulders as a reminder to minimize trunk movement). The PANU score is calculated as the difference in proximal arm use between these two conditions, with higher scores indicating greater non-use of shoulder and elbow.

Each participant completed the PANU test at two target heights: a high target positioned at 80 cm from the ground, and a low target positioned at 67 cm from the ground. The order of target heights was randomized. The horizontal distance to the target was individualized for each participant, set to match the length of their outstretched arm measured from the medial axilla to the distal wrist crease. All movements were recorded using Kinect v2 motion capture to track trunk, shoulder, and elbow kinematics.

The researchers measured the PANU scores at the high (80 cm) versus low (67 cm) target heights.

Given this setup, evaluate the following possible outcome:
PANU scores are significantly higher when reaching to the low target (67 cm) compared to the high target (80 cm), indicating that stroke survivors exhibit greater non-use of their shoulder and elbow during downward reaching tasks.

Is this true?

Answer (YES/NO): YES